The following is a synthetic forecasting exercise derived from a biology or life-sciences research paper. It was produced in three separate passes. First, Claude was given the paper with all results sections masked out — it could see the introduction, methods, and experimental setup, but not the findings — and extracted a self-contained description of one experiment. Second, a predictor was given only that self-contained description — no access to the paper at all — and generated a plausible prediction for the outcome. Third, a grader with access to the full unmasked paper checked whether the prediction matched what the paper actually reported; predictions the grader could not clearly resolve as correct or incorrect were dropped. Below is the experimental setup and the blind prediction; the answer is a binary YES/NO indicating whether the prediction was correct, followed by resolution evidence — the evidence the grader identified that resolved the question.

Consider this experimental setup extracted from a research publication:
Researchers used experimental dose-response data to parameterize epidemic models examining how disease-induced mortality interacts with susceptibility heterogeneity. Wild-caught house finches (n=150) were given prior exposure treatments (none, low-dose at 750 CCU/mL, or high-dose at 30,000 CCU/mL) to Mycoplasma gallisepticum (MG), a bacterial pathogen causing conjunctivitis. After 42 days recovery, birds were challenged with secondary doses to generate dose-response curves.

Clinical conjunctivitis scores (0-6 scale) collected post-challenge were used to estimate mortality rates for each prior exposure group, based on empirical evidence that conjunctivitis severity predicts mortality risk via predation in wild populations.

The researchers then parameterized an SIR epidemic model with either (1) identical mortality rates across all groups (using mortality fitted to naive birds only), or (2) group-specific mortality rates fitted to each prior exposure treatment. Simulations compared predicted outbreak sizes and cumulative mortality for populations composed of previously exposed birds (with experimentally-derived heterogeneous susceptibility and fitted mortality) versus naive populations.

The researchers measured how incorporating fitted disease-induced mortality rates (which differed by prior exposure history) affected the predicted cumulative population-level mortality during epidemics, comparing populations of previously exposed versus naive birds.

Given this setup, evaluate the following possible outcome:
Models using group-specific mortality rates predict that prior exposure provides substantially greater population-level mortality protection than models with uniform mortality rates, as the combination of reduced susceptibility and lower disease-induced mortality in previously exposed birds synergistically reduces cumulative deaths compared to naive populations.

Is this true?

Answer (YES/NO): NO